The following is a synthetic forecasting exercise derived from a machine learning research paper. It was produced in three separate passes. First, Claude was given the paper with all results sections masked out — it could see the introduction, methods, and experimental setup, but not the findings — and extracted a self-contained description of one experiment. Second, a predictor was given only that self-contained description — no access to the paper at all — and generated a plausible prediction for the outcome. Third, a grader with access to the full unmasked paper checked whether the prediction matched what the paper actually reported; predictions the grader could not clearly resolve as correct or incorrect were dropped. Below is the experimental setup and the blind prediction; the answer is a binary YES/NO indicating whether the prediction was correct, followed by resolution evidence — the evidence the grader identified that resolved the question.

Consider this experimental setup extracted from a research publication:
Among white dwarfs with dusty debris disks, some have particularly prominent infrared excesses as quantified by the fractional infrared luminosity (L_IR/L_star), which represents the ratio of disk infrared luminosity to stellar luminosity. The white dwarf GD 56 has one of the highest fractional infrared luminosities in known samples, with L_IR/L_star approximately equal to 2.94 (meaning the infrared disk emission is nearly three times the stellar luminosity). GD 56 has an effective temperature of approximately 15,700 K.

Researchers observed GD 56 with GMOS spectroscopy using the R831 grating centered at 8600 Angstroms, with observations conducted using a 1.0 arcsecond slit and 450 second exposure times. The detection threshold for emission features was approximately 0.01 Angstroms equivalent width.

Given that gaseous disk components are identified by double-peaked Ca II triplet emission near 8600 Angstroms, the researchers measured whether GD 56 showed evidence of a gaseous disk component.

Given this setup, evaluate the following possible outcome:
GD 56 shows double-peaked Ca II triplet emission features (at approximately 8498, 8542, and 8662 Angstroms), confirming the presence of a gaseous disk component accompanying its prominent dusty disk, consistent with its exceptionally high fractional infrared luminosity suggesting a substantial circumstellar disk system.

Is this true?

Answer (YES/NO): NO